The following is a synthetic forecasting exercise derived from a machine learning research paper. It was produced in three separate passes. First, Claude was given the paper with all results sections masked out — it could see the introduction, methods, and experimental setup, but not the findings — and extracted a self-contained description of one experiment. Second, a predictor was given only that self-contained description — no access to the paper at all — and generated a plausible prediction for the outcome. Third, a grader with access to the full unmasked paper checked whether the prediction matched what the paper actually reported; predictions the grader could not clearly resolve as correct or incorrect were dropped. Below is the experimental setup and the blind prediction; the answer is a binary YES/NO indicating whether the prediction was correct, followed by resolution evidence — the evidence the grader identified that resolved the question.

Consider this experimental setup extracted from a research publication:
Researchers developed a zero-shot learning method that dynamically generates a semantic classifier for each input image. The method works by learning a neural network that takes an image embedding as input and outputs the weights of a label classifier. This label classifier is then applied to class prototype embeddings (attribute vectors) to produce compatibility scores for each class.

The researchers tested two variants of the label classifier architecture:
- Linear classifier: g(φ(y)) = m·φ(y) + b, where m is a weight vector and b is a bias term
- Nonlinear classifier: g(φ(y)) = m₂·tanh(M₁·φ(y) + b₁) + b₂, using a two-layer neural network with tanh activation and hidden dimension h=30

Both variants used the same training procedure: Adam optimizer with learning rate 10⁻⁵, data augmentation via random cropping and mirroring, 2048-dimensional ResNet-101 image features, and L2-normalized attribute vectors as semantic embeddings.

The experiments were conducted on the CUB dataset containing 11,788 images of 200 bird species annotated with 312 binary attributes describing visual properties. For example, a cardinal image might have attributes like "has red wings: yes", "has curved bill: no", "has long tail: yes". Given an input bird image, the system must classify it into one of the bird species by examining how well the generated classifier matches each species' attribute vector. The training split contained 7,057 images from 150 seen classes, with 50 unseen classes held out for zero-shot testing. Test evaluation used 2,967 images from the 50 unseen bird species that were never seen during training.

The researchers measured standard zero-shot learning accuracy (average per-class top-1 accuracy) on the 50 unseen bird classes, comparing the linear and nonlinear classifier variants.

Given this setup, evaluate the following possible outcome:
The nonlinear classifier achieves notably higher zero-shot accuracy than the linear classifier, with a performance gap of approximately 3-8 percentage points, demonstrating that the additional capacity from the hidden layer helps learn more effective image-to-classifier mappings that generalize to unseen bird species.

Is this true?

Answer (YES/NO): YES